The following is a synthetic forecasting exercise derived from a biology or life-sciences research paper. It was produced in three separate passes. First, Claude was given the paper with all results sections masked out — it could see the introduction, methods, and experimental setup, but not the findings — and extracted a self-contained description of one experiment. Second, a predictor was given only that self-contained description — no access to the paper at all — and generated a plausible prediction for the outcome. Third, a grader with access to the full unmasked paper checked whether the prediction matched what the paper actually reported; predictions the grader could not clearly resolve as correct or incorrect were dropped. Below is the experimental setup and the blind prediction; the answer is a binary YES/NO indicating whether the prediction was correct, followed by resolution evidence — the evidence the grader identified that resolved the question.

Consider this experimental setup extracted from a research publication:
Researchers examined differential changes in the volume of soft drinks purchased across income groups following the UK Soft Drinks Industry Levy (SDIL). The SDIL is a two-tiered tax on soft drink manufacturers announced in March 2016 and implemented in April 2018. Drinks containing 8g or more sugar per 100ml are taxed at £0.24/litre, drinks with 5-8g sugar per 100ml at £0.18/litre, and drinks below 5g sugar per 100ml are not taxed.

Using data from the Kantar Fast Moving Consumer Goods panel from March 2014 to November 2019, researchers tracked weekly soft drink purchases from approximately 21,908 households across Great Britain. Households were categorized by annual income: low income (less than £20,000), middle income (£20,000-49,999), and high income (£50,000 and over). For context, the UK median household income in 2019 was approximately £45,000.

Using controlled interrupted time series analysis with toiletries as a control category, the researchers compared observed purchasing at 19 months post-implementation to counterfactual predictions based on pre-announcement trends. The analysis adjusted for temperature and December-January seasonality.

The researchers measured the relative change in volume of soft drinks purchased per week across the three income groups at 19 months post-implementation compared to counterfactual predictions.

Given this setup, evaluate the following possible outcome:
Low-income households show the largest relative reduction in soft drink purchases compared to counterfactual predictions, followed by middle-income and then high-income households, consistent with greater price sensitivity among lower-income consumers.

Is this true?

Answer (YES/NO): NO